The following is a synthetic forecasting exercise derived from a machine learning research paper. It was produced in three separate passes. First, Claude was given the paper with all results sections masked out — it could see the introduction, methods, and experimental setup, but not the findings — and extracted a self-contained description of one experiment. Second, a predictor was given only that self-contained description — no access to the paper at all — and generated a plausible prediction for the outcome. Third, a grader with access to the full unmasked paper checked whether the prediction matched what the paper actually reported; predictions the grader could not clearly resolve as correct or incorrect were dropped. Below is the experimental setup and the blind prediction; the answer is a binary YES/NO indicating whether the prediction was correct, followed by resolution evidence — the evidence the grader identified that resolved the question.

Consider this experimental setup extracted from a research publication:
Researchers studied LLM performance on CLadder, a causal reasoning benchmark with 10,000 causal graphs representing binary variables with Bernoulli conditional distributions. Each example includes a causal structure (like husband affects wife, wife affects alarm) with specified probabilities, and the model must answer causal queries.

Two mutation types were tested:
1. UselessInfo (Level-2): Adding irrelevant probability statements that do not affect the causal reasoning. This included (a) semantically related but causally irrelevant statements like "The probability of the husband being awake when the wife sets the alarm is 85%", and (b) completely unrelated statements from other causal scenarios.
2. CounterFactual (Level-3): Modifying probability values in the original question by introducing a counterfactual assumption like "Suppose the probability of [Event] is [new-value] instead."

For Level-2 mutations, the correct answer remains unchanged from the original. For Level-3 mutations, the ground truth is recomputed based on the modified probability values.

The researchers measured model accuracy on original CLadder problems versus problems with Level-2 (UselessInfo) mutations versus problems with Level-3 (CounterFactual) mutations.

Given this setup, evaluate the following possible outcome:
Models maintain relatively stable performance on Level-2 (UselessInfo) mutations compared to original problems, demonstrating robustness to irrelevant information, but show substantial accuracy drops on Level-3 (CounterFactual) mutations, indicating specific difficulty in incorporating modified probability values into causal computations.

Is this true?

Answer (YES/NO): YES